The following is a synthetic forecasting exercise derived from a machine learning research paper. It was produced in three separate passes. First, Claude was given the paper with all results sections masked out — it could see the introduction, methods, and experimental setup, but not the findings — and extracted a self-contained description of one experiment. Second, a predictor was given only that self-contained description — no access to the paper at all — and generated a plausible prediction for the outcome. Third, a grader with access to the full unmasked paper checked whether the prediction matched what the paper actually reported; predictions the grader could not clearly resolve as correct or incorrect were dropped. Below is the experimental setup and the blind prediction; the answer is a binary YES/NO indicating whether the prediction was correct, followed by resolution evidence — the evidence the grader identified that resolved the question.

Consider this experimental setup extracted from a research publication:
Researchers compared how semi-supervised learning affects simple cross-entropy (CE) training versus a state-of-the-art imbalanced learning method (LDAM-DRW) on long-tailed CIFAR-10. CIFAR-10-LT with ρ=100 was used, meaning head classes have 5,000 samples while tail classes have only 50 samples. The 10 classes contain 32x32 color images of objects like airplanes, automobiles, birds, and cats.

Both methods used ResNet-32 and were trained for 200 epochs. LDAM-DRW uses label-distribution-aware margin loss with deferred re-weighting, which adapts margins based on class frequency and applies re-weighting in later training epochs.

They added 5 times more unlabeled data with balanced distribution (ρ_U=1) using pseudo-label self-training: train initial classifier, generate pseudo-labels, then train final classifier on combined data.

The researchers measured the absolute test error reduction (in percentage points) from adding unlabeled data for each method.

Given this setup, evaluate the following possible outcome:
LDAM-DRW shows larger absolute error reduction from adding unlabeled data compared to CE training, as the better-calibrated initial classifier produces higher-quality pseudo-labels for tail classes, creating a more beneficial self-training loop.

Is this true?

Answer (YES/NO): NO